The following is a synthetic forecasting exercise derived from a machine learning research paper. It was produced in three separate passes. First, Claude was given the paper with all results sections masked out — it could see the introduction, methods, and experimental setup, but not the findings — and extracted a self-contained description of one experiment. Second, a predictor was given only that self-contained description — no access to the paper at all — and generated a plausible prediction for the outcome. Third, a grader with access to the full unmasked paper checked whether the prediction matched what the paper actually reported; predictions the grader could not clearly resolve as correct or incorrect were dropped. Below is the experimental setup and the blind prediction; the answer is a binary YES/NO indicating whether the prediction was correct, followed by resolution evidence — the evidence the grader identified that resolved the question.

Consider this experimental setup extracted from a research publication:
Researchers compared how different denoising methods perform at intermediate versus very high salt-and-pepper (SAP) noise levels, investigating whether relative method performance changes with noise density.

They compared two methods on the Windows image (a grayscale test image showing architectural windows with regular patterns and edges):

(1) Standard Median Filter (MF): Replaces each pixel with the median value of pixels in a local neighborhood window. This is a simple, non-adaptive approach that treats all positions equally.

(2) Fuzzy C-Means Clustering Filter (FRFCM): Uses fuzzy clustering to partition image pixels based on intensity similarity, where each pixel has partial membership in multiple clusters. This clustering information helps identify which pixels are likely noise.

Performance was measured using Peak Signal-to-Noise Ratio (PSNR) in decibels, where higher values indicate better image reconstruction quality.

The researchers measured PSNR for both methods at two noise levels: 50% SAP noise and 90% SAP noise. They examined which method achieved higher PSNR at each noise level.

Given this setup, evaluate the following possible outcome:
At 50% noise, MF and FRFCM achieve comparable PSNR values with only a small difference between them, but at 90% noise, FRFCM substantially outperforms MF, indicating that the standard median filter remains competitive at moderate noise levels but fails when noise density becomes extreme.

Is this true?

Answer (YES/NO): NO